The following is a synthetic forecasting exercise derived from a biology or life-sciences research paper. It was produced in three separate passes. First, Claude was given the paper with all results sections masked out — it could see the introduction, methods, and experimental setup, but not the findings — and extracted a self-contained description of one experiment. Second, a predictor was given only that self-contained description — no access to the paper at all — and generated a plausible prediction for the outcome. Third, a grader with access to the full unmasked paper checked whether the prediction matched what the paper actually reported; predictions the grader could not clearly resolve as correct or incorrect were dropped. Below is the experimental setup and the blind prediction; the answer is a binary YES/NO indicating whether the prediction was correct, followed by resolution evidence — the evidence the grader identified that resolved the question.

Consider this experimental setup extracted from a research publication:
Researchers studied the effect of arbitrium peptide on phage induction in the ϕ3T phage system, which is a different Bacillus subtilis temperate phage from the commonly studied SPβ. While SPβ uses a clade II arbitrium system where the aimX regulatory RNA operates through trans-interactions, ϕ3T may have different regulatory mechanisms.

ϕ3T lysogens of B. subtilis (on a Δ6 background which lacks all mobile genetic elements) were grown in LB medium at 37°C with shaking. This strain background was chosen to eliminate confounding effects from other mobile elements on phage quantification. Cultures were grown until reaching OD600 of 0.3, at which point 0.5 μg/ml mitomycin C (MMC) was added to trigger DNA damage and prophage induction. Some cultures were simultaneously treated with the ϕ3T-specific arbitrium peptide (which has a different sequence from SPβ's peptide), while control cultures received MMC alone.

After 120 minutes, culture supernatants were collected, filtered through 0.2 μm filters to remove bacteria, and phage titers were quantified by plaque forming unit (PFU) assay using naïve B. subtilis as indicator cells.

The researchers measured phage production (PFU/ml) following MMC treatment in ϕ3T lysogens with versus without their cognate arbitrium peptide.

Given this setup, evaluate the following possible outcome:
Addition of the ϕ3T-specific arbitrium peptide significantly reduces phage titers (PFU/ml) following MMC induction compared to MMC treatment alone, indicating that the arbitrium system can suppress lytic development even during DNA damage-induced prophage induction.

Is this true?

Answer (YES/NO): YES